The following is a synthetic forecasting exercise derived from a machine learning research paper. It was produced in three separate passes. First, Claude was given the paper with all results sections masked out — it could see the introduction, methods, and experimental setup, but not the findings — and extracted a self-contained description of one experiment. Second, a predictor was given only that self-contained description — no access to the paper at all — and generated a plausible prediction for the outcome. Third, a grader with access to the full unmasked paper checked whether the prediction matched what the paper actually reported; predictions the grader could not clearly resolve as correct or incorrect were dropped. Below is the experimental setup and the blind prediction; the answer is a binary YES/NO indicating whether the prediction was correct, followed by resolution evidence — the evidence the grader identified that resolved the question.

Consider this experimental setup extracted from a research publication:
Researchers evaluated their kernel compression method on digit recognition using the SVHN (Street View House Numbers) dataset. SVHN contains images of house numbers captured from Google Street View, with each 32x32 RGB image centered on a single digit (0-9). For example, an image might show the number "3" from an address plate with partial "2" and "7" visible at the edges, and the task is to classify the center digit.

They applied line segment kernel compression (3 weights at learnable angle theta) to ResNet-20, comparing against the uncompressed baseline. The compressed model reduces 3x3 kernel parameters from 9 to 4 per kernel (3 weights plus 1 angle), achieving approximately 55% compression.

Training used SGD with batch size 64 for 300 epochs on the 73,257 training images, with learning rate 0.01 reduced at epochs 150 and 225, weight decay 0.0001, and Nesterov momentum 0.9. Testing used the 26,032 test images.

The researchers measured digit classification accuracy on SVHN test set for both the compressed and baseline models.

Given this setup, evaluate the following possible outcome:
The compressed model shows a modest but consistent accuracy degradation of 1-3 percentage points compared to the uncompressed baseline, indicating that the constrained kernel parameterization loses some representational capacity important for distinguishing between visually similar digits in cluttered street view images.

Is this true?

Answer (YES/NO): NO